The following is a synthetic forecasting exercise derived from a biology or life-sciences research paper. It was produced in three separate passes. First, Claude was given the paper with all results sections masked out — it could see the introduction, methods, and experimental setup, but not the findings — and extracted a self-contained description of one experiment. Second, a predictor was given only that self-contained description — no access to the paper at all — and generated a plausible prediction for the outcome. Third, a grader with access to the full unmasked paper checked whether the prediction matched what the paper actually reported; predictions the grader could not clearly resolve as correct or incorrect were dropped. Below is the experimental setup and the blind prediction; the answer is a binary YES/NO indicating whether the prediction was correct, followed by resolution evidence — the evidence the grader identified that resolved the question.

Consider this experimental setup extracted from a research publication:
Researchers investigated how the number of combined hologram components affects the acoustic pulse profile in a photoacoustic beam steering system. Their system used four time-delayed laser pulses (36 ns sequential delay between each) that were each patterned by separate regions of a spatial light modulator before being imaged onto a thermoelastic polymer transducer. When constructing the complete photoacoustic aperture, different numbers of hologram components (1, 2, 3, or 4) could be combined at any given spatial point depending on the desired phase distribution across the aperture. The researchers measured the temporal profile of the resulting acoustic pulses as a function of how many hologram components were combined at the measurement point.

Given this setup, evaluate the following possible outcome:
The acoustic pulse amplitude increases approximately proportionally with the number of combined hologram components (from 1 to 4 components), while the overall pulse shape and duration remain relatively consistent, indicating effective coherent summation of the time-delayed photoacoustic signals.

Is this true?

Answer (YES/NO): NO